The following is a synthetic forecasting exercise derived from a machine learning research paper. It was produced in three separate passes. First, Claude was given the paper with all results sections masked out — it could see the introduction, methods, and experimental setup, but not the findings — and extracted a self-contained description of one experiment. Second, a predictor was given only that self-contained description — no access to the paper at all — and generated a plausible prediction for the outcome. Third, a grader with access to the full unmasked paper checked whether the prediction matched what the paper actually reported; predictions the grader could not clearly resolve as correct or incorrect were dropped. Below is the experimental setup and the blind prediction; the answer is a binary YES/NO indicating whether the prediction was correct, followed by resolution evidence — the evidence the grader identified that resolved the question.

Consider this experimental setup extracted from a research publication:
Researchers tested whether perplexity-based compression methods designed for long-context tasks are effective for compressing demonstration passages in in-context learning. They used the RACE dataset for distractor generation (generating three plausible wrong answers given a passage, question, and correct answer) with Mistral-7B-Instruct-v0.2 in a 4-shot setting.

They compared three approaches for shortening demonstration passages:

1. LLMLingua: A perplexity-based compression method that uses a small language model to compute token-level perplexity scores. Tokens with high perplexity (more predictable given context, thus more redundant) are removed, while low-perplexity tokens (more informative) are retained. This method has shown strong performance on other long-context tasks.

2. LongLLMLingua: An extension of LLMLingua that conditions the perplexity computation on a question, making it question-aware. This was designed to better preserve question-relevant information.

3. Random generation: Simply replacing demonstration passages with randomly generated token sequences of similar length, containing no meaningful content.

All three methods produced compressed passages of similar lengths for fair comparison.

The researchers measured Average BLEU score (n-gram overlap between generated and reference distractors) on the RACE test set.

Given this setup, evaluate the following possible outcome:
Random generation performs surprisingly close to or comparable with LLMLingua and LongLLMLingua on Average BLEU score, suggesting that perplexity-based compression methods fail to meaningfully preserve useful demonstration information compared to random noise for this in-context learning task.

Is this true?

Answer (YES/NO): YES